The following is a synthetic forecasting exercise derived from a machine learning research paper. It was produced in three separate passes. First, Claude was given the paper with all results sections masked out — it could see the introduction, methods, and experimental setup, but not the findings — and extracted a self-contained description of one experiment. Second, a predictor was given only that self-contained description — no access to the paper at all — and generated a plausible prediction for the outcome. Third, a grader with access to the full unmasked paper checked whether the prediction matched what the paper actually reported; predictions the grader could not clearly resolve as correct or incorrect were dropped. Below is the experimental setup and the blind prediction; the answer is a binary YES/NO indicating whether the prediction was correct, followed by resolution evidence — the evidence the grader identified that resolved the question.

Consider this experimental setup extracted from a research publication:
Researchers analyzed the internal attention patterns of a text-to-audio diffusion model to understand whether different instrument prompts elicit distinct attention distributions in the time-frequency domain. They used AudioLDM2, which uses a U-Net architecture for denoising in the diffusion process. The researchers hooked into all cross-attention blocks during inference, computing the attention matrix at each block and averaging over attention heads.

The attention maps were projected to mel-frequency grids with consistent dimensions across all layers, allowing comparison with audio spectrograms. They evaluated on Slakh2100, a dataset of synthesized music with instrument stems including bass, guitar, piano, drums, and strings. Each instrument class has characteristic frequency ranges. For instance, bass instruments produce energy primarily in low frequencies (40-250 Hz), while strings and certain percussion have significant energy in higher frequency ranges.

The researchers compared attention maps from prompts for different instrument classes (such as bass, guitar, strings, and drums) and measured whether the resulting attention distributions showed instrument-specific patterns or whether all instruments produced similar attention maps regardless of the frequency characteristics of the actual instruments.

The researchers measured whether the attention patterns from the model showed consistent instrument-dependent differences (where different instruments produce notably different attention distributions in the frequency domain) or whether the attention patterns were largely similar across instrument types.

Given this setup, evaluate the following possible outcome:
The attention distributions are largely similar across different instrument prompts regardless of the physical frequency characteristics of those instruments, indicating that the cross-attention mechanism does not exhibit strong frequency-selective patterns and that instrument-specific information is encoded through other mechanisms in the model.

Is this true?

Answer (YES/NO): NO